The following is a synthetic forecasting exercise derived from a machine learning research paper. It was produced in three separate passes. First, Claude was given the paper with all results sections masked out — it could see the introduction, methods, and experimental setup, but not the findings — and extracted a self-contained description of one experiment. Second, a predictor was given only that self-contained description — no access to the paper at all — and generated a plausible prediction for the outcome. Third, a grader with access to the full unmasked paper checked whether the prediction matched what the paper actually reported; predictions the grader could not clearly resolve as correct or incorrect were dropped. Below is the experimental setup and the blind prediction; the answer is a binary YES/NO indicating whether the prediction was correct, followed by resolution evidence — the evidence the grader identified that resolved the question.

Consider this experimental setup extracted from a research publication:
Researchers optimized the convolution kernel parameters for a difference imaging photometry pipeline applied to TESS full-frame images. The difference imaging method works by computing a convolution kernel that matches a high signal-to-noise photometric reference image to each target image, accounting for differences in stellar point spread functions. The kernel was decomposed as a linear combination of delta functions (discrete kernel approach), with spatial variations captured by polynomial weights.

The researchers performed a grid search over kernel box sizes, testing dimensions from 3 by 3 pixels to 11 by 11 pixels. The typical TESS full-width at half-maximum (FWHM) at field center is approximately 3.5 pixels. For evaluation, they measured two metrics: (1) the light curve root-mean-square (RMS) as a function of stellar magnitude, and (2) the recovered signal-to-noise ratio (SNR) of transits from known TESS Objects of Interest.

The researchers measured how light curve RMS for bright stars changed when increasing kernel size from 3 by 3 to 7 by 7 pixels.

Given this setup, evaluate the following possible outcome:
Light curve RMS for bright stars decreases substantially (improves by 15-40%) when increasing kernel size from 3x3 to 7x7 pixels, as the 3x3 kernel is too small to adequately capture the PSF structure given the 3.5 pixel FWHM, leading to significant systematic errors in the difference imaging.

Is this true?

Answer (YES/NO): NO